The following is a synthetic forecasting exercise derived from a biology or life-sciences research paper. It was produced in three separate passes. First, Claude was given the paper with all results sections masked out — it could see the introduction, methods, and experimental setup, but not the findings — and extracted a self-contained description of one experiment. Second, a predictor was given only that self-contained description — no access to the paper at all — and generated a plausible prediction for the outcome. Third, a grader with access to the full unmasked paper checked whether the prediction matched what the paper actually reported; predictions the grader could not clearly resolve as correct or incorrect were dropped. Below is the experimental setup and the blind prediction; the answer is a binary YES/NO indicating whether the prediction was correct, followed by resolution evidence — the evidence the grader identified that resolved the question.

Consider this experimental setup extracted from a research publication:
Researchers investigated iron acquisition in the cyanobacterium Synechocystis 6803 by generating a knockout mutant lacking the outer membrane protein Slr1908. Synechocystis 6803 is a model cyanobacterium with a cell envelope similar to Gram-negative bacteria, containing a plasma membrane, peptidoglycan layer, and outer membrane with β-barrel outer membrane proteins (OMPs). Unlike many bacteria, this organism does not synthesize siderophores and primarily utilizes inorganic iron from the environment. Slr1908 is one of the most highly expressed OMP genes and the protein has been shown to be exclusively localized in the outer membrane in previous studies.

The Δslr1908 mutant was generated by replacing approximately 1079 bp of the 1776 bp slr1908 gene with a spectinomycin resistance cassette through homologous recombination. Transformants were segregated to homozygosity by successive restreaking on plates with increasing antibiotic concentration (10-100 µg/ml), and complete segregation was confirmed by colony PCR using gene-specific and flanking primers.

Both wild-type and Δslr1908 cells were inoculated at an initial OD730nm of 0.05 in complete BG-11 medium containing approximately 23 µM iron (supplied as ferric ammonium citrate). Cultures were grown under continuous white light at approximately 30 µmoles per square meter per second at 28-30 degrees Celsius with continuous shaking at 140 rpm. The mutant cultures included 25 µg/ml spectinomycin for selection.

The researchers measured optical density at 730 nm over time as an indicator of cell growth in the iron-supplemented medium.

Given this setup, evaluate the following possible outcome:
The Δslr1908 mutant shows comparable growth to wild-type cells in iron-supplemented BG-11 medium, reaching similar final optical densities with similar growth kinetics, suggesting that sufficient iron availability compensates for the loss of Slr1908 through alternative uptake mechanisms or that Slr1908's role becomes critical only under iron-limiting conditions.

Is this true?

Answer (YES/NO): NO